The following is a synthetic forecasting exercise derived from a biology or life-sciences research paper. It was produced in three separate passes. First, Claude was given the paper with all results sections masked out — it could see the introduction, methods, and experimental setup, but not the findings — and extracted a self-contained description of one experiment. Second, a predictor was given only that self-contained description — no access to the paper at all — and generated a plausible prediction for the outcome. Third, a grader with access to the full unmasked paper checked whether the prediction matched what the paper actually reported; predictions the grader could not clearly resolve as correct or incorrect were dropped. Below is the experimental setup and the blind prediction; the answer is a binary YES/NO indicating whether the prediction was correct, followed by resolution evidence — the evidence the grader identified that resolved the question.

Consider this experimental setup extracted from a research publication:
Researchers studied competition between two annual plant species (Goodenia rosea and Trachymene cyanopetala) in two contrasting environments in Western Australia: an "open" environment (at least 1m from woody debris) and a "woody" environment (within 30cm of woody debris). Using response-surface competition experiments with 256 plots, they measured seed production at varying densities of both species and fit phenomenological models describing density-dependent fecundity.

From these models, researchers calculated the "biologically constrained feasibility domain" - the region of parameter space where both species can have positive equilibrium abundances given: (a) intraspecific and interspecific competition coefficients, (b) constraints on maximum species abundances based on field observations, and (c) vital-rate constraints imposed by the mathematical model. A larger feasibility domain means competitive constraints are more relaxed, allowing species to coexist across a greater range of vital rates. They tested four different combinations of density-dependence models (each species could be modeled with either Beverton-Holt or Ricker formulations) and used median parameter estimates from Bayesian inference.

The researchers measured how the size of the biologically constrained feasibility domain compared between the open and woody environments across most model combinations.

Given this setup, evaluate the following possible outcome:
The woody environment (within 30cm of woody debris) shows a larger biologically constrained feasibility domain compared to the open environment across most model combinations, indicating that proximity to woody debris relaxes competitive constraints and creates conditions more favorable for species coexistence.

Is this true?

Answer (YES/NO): NO